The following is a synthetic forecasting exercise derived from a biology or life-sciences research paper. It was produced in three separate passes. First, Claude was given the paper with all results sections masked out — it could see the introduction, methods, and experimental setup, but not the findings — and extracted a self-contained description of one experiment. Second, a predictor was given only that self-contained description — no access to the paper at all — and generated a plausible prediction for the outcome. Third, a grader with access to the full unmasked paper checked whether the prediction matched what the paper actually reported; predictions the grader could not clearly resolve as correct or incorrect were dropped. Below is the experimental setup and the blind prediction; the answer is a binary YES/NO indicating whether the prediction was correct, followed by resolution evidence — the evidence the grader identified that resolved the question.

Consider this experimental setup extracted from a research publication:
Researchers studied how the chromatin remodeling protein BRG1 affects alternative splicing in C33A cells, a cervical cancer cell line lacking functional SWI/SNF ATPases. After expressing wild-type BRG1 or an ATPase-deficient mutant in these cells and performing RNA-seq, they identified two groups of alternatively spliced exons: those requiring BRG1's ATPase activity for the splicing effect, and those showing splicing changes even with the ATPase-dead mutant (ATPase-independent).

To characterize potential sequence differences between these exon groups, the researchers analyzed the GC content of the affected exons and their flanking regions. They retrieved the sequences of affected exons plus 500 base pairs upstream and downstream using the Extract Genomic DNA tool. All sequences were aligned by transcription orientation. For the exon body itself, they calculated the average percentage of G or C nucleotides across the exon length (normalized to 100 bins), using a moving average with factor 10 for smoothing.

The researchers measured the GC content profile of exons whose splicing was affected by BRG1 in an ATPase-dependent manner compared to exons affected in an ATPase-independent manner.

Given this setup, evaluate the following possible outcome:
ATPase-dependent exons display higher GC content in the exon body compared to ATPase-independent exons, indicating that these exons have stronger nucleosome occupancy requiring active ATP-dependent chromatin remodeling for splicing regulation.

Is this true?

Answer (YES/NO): NO